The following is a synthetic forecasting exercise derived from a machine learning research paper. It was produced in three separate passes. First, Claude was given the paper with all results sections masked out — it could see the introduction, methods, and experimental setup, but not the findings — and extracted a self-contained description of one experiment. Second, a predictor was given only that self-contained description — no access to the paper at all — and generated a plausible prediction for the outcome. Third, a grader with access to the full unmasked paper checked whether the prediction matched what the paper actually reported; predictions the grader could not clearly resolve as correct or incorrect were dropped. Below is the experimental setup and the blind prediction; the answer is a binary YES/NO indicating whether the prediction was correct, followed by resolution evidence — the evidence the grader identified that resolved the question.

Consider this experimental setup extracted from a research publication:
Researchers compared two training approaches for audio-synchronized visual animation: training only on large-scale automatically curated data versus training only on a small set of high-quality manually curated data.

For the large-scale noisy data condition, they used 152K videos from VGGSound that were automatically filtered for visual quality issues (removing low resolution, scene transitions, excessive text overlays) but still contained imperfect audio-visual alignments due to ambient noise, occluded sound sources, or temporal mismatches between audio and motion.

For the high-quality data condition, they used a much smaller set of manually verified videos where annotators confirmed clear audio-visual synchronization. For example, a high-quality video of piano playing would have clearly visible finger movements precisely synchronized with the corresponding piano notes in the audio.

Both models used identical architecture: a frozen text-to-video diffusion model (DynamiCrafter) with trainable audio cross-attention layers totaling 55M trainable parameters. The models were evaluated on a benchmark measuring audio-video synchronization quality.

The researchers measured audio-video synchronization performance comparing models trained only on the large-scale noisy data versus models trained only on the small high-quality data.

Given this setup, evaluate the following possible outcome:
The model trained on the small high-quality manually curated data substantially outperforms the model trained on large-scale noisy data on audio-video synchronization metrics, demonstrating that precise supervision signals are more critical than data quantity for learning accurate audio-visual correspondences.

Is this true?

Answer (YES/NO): YES